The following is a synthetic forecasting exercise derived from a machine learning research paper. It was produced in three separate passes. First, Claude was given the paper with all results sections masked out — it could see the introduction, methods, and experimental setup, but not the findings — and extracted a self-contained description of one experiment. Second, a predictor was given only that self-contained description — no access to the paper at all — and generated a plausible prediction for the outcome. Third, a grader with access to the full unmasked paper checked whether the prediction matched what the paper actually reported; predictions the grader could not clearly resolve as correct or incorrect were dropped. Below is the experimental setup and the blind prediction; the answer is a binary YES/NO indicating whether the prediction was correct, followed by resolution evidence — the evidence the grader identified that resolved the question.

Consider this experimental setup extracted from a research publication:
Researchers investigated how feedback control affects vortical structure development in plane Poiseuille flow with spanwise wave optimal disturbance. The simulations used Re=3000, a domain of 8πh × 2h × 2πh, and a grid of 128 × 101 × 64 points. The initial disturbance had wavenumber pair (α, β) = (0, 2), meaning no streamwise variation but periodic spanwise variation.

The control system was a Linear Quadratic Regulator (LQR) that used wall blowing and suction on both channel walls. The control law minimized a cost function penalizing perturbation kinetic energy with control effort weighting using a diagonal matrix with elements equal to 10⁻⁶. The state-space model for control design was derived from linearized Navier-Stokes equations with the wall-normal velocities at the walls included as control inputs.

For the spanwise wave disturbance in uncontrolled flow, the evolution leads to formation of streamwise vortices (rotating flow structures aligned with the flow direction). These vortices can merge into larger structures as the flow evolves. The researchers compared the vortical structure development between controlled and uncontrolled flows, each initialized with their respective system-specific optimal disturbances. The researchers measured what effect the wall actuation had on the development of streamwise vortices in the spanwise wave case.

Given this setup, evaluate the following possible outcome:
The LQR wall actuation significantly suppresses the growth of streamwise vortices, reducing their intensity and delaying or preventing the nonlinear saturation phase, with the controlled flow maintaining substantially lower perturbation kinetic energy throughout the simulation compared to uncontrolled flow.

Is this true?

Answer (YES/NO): NO